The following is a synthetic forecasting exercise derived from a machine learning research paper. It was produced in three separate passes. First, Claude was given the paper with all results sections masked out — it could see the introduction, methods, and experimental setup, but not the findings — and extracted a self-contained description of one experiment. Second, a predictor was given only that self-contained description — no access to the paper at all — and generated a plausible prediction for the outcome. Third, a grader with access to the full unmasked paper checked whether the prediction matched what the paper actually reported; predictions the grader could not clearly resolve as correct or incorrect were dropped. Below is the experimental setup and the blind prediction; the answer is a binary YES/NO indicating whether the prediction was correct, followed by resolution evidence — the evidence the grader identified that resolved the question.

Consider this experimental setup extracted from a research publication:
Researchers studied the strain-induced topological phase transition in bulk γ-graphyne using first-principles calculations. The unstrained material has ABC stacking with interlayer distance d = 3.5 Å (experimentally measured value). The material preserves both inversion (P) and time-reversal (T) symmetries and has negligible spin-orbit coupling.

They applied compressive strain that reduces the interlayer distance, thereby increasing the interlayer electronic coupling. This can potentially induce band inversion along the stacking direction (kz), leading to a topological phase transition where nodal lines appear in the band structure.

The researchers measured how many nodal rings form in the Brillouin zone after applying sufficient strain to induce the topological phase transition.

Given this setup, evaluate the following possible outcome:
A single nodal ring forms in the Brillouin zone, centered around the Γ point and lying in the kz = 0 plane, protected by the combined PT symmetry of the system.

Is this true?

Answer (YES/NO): NO